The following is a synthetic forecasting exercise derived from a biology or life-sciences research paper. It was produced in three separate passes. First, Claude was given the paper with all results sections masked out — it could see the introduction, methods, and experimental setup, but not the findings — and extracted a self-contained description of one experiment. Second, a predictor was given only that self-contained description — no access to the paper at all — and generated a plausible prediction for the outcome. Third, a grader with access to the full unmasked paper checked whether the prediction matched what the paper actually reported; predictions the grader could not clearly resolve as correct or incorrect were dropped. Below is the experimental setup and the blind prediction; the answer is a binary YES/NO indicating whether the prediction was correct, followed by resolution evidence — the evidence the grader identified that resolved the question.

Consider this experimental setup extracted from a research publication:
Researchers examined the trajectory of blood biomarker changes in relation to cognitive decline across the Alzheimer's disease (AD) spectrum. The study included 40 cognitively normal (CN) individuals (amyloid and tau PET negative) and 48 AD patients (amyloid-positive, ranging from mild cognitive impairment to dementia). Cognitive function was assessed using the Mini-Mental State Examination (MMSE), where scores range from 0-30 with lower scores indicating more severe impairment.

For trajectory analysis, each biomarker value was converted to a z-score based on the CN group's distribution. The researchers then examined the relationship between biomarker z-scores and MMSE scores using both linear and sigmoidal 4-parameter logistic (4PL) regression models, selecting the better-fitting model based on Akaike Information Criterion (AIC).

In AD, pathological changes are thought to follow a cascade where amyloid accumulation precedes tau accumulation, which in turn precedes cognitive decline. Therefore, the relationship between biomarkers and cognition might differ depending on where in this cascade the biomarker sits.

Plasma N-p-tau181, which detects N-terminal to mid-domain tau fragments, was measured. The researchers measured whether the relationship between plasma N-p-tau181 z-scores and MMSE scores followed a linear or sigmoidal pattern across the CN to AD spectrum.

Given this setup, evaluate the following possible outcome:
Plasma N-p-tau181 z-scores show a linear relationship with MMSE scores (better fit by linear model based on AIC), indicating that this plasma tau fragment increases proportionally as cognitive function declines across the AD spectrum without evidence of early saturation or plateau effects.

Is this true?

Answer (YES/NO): NO